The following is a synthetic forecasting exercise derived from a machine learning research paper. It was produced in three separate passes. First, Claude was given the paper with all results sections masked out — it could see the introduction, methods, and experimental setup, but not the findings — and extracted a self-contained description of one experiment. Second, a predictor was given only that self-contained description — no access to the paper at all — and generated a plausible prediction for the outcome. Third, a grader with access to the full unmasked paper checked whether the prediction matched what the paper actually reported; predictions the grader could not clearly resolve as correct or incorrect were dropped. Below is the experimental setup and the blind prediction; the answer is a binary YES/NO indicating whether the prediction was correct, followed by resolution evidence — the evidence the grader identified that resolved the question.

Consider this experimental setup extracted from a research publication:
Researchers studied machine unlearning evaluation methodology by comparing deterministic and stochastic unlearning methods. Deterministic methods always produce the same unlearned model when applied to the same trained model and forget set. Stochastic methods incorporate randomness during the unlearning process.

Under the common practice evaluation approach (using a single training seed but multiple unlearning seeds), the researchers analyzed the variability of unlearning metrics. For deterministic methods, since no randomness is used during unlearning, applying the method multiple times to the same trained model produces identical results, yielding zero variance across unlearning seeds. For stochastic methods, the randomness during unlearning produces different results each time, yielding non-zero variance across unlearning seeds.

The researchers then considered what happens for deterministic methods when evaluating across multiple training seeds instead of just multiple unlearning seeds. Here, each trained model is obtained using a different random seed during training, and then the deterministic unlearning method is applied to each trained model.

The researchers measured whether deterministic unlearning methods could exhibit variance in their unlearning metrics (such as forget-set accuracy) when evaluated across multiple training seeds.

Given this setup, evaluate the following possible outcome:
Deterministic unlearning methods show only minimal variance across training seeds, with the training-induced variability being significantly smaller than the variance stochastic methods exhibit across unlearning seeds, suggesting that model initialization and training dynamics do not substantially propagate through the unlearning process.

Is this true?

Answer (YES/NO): NO